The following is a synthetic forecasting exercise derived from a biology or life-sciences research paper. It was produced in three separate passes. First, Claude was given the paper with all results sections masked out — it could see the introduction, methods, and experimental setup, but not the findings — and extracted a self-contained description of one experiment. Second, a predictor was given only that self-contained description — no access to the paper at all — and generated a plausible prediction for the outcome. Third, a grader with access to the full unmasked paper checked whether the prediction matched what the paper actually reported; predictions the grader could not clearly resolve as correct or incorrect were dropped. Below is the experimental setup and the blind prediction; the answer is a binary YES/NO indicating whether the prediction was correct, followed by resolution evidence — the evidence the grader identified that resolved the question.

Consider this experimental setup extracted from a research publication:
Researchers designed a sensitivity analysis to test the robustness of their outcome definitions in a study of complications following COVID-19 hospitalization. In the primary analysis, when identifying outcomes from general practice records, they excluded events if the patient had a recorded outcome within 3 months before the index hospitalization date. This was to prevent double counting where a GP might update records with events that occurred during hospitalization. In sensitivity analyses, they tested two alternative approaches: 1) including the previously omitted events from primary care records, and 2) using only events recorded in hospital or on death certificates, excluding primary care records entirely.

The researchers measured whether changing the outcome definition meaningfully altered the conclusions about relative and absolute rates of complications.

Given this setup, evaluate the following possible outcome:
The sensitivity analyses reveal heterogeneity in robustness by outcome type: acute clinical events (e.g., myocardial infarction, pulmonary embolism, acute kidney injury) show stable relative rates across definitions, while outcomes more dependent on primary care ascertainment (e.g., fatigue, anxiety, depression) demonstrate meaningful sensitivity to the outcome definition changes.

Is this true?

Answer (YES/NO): NO